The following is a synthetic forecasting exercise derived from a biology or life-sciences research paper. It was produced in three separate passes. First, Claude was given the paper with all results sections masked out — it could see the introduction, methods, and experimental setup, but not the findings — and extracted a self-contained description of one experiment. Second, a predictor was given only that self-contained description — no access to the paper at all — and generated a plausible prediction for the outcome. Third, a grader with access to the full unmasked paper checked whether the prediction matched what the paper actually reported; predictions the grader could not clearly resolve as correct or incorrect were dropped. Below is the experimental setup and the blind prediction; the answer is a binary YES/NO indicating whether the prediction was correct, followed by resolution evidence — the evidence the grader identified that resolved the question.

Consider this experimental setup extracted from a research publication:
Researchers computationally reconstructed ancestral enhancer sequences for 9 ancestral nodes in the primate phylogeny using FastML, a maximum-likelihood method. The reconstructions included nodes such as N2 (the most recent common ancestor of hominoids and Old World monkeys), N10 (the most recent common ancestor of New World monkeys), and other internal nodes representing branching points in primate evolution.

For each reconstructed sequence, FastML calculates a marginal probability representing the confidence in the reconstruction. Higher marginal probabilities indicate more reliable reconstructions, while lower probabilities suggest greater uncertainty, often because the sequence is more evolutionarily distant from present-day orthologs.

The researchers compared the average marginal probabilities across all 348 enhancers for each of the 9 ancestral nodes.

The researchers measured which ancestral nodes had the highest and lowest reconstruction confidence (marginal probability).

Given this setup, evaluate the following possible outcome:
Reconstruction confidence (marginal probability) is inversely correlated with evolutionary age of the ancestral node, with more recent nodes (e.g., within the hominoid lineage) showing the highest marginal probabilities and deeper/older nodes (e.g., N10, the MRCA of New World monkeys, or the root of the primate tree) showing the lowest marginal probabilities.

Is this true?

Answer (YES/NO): NO